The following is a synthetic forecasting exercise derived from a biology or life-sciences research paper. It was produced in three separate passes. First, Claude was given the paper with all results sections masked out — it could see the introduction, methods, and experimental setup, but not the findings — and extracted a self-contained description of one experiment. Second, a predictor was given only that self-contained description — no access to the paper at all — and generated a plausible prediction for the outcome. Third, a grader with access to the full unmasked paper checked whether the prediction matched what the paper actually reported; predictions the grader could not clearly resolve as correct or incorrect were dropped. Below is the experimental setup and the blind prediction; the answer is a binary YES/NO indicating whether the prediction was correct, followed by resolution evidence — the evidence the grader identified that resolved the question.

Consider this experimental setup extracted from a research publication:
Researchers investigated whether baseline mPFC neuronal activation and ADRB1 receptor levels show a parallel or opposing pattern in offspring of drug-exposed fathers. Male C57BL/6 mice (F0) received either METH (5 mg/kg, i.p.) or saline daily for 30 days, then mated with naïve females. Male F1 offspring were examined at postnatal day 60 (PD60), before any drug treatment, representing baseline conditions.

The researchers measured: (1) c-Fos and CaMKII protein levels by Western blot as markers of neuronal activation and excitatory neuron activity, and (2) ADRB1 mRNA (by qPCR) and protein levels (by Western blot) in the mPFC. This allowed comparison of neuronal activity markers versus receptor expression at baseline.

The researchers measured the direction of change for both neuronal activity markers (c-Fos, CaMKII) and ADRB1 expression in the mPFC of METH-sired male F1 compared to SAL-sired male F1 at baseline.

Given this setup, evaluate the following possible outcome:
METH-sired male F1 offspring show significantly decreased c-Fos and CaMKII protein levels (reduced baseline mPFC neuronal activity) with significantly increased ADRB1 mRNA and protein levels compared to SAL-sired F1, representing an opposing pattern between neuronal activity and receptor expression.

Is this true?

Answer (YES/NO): YES